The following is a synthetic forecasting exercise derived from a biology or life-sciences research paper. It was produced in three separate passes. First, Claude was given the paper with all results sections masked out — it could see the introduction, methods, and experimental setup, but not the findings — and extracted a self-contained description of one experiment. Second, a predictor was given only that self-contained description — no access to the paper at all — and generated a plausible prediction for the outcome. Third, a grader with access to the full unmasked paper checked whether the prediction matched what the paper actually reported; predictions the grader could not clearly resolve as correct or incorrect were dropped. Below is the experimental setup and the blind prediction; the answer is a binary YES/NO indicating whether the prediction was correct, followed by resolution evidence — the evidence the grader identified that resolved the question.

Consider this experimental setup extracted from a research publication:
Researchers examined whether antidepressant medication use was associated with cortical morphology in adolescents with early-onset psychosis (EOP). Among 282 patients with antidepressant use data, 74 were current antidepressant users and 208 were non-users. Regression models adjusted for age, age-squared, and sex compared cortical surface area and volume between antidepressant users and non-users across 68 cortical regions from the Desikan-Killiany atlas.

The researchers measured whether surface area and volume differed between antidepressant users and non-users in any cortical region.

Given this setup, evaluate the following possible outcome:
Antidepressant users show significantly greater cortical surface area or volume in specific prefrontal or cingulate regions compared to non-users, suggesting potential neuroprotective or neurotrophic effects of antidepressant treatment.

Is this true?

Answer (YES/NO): NO